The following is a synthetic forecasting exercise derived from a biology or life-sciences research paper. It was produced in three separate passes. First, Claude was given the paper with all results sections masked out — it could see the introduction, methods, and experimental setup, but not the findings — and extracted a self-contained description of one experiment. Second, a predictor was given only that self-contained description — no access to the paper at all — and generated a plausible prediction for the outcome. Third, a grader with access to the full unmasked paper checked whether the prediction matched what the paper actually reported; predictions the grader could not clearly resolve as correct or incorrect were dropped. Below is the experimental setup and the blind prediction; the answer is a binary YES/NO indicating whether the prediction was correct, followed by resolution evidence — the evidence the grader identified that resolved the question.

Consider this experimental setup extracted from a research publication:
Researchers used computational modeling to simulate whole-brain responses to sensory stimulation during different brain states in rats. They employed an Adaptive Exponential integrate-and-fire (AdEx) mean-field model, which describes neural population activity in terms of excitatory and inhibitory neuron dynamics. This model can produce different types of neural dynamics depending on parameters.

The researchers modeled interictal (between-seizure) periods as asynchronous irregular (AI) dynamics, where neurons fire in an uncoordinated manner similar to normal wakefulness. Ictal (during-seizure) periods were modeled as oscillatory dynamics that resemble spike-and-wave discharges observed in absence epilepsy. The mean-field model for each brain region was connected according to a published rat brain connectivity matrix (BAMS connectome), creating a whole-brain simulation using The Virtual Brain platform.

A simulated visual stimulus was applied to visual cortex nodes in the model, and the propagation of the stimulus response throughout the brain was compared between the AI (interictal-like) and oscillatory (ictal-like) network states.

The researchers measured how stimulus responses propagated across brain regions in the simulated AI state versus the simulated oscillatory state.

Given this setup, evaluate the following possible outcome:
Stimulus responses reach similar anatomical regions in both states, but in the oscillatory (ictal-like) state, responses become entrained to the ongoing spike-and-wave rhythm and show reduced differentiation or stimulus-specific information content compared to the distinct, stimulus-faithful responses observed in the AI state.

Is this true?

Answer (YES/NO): NO